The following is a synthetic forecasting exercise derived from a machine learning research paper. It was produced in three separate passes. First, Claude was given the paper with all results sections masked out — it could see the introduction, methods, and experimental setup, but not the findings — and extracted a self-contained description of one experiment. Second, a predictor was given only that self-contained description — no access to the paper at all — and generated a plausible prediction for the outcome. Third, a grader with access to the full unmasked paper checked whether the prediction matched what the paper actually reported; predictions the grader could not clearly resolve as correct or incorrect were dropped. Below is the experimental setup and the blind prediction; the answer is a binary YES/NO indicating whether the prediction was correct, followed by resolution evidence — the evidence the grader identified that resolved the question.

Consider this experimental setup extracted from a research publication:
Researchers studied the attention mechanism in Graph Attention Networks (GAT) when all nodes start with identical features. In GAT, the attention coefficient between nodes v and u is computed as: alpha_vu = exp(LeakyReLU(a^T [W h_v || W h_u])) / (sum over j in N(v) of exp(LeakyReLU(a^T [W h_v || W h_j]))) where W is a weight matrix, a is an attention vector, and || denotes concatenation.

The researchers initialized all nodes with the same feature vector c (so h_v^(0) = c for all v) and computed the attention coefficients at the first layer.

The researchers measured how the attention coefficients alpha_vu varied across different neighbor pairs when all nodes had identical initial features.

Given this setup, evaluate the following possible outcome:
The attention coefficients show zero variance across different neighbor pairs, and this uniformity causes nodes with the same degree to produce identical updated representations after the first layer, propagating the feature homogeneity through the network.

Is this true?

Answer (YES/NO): NO